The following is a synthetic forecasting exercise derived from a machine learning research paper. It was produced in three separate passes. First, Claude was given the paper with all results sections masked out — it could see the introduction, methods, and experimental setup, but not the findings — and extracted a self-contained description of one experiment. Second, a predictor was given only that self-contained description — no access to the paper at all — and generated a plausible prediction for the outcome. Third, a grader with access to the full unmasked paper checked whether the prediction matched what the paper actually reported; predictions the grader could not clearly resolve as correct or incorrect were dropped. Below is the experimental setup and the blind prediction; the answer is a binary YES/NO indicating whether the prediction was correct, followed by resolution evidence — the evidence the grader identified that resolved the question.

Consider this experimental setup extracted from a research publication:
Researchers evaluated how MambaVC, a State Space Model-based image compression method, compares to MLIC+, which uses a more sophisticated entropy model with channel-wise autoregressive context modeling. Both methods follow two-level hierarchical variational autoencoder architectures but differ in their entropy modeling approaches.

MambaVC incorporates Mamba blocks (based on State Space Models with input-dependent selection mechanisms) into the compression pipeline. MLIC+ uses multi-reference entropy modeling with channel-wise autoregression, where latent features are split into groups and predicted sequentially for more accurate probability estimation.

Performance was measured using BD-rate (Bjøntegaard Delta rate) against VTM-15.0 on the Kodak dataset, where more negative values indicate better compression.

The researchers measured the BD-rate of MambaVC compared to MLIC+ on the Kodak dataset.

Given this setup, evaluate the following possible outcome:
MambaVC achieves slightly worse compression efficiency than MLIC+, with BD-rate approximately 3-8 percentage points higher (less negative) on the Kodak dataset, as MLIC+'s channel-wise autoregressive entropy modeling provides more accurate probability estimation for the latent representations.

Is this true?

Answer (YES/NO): NO